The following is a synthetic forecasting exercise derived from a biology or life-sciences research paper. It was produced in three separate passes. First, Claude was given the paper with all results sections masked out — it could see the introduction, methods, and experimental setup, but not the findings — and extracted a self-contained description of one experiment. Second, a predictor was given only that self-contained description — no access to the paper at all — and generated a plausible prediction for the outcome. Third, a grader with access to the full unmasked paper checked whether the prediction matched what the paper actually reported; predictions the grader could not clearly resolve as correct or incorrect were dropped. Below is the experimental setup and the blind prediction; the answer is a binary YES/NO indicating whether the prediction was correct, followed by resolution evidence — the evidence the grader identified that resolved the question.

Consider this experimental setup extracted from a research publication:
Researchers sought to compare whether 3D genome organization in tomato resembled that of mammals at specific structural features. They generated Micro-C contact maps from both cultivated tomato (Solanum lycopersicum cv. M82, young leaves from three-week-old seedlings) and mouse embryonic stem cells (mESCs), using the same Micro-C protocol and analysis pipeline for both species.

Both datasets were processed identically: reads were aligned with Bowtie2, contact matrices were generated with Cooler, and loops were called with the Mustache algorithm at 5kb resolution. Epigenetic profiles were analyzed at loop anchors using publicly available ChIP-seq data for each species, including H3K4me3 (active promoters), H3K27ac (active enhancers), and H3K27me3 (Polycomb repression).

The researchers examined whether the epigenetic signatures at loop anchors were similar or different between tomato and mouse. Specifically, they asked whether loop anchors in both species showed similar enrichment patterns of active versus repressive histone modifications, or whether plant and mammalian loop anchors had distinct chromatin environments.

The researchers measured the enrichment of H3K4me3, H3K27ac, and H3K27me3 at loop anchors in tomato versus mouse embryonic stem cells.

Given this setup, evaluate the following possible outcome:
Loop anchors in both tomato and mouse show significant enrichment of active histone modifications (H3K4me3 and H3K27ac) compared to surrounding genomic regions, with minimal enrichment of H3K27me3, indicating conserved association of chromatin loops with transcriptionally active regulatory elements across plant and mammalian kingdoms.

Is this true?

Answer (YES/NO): NO